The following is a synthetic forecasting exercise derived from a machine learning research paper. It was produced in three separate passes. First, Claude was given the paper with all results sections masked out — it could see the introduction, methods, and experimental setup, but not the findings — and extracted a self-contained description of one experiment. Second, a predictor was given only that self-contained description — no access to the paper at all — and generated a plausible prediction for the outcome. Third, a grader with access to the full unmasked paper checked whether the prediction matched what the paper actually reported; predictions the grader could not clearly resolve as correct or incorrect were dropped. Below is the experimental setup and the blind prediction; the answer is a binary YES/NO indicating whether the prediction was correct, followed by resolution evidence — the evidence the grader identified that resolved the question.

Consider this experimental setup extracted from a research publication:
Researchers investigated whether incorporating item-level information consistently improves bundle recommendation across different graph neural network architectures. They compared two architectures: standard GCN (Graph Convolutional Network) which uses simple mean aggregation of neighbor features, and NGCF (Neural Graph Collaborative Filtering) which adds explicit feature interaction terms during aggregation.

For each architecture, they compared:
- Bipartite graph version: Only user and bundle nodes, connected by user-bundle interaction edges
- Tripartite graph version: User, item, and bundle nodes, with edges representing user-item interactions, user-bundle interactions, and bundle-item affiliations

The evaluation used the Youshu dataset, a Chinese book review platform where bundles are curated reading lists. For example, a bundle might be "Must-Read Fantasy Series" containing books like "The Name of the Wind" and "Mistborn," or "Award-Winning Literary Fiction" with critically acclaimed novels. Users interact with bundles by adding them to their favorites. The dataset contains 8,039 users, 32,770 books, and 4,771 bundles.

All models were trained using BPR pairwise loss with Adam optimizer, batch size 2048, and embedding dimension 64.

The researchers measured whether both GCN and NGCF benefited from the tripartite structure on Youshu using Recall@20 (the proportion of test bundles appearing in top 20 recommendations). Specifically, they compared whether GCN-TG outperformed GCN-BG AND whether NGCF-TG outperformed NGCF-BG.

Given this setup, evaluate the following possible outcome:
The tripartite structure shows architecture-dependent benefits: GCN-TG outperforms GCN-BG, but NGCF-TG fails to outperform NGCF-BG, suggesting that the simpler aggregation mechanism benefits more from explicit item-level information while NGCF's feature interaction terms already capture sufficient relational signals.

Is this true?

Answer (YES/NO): NO